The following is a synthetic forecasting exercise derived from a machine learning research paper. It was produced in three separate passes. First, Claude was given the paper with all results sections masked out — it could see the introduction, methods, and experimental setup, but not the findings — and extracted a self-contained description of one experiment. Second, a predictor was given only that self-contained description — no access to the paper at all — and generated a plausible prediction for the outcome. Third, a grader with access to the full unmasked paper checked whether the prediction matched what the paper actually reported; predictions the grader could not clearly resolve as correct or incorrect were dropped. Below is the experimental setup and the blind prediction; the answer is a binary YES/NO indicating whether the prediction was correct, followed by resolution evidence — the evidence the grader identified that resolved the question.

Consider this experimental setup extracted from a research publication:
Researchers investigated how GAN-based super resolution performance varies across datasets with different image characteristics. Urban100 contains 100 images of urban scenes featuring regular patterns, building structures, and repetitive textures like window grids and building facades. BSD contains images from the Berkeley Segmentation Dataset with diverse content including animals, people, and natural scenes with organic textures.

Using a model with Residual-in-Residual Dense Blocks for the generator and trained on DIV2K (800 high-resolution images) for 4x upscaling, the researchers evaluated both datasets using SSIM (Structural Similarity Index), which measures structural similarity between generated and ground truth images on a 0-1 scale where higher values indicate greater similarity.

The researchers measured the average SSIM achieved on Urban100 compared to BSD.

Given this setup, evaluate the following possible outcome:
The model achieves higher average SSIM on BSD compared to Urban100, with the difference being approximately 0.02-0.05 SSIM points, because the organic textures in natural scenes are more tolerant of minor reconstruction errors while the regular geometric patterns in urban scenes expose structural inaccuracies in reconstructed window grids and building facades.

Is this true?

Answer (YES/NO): NO